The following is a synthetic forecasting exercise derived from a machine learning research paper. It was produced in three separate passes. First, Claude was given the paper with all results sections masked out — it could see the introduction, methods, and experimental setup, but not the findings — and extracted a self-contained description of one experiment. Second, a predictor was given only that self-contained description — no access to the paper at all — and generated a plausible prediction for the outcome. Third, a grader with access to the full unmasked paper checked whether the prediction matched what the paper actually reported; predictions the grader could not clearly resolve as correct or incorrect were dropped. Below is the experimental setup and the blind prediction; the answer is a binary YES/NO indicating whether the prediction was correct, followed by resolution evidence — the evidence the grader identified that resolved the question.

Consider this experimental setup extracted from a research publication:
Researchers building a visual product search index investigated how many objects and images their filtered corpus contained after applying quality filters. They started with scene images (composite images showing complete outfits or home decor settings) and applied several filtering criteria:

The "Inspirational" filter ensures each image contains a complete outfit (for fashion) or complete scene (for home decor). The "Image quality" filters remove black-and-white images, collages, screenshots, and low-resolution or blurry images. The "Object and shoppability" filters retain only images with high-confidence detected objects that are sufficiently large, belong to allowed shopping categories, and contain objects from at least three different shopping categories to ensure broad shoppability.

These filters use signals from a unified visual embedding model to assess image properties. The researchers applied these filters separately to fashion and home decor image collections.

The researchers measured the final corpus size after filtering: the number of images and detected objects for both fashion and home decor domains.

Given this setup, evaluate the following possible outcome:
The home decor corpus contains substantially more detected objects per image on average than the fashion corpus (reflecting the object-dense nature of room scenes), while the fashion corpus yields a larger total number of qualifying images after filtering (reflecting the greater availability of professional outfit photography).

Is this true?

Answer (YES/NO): YES